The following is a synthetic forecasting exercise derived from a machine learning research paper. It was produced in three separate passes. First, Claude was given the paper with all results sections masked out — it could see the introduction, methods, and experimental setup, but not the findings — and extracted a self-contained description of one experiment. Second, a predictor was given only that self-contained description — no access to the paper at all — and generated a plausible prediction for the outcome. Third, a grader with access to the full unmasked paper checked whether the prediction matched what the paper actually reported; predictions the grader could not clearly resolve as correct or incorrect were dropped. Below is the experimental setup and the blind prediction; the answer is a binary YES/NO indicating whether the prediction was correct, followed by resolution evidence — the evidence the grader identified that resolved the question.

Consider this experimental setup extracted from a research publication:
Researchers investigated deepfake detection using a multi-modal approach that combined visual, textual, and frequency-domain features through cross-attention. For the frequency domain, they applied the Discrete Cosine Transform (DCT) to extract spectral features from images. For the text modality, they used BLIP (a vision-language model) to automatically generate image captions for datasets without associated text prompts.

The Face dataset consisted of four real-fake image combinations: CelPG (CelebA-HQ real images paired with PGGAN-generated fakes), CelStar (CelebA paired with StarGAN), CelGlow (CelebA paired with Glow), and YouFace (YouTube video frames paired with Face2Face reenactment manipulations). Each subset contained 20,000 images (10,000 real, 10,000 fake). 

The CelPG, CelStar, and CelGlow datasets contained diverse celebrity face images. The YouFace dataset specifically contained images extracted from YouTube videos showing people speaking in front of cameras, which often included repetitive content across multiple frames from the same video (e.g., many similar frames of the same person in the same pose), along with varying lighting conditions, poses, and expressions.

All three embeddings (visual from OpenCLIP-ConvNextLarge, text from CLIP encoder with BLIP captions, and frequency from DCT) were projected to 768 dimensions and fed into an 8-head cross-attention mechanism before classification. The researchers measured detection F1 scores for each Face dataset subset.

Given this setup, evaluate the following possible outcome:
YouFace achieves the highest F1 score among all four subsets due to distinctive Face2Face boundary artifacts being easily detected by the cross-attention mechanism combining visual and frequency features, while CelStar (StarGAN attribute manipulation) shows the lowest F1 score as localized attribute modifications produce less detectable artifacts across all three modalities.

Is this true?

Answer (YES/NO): NO